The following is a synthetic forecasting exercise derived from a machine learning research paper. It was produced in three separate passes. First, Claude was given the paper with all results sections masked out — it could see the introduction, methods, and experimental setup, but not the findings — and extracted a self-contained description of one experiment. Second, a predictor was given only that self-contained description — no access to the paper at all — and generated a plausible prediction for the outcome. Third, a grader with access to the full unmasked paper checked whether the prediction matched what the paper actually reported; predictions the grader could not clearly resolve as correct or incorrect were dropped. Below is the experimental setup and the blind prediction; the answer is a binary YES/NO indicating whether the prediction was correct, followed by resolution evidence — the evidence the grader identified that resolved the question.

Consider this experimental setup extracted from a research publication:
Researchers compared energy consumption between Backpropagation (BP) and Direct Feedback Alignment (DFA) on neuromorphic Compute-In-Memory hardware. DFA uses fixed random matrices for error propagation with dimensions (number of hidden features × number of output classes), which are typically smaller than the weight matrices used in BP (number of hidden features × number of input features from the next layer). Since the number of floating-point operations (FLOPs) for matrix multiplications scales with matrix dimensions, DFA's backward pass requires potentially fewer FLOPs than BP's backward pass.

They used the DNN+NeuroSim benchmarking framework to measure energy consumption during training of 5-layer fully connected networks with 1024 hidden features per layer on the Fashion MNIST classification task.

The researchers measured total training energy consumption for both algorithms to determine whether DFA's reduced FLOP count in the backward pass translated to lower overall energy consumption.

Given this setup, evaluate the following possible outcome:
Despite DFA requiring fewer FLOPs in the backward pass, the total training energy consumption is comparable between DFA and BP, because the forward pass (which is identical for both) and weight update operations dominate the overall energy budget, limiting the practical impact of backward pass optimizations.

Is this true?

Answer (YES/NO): NO